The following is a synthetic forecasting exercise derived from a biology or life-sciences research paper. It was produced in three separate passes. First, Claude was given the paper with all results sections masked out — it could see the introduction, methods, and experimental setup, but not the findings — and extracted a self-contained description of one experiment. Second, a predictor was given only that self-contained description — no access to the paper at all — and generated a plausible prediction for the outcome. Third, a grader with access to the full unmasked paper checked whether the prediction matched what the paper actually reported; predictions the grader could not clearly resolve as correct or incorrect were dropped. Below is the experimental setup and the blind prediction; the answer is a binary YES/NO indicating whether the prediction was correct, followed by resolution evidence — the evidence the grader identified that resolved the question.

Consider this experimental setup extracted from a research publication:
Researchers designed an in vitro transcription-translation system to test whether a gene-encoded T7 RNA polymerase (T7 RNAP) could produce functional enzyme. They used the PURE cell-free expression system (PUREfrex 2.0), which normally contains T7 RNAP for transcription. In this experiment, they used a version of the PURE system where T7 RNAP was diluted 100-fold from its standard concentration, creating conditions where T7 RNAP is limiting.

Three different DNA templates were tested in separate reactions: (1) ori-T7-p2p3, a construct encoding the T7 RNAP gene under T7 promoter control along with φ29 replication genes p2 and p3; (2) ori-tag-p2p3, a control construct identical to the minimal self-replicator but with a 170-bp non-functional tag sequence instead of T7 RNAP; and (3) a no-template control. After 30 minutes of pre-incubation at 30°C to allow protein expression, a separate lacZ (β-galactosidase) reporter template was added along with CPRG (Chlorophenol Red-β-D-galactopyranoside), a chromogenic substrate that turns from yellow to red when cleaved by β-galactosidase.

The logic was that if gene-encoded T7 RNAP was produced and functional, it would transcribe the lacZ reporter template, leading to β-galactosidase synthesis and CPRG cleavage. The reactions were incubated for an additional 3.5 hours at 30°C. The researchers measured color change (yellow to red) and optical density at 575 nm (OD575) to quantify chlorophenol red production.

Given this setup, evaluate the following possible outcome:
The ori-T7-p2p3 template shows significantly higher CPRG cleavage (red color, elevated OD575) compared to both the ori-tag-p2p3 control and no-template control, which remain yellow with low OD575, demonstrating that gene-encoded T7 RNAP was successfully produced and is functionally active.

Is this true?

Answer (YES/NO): YES